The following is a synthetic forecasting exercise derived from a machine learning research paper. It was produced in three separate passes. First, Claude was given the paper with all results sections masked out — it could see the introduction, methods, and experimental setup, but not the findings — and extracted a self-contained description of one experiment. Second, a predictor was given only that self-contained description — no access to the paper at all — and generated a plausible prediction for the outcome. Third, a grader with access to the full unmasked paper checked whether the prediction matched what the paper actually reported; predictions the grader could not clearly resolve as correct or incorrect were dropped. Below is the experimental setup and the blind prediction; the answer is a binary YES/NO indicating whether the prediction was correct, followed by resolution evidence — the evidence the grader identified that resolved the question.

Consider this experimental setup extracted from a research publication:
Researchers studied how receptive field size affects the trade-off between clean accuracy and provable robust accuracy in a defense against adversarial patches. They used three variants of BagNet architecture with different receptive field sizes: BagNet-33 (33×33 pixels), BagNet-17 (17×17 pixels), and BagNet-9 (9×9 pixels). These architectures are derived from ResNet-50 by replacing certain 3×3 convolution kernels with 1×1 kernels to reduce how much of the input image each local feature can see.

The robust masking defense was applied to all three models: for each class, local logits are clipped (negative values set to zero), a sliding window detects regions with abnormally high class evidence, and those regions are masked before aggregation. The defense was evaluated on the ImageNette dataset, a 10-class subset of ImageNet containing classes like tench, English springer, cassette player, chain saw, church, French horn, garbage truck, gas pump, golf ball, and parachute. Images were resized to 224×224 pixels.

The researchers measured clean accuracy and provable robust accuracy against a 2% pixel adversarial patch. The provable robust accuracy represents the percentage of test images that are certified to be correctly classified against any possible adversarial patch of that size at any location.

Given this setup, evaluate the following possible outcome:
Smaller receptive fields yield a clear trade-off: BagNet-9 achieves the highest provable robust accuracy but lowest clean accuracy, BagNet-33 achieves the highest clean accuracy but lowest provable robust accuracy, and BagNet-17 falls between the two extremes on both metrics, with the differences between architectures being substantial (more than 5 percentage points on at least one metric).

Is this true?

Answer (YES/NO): NO